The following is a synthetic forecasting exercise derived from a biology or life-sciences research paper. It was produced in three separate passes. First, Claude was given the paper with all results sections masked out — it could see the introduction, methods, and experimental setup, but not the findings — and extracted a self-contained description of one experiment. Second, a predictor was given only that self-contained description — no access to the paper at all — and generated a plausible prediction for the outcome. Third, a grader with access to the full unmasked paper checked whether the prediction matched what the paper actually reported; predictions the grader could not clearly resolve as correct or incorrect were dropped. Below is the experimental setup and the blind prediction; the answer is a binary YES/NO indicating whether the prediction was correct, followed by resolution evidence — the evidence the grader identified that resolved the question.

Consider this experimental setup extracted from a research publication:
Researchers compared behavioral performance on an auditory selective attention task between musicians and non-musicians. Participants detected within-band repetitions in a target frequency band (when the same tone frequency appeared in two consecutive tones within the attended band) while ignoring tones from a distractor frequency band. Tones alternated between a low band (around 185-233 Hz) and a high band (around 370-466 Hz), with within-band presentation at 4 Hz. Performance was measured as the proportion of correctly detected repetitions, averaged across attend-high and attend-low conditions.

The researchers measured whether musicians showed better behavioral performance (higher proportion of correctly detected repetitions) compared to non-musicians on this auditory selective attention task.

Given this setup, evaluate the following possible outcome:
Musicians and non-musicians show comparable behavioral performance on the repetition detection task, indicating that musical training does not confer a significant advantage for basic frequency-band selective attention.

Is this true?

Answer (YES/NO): NO